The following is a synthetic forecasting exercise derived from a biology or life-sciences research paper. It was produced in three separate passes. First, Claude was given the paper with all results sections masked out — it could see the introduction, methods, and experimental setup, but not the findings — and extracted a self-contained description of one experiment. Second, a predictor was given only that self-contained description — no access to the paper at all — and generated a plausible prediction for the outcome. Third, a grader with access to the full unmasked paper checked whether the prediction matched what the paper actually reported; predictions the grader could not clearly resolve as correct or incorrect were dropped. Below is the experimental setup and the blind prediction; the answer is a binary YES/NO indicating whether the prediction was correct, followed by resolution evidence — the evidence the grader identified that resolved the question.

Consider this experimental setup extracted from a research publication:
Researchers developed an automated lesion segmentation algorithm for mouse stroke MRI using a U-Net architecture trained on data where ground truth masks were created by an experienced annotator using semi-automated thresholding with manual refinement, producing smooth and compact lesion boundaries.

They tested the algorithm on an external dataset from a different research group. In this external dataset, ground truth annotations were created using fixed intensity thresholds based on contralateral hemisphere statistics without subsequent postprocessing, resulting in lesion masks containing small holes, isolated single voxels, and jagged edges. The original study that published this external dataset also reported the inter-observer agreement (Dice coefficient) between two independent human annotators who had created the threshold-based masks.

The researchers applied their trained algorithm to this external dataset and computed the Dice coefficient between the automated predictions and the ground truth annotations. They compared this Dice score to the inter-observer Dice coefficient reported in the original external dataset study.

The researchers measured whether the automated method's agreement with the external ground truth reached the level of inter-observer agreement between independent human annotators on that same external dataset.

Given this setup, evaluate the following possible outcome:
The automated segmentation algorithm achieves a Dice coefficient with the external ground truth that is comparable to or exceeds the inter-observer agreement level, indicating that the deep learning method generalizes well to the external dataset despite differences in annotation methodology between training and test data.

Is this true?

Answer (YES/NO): NO